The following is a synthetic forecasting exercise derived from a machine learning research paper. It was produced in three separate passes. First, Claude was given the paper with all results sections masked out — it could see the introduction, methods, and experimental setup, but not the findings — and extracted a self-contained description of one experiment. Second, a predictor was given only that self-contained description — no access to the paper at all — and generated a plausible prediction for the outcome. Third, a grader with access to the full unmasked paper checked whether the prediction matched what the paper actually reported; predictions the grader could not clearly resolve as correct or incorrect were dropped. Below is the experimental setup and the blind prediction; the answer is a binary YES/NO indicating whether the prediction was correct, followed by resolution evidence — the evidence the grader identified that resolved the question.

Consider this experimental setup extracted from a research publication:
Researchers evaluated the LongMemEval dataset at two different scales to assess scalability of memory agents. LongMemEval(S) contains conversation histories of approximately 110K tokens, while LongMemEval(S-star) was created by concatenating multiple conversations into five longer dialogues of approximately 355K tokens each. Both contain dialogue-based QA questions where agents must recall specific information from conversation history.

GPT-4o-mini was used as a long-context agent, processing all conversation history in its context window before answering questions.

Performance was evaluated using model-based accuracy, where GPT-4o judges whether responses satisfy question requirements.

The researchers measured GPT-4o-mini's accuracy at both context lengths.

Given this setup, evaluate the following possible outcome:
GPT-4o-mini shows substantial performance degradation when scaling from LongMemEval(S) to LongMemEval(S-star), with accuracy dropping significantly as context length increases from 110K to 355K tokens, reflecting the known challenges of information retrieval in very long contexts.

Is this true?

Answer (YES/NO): YES